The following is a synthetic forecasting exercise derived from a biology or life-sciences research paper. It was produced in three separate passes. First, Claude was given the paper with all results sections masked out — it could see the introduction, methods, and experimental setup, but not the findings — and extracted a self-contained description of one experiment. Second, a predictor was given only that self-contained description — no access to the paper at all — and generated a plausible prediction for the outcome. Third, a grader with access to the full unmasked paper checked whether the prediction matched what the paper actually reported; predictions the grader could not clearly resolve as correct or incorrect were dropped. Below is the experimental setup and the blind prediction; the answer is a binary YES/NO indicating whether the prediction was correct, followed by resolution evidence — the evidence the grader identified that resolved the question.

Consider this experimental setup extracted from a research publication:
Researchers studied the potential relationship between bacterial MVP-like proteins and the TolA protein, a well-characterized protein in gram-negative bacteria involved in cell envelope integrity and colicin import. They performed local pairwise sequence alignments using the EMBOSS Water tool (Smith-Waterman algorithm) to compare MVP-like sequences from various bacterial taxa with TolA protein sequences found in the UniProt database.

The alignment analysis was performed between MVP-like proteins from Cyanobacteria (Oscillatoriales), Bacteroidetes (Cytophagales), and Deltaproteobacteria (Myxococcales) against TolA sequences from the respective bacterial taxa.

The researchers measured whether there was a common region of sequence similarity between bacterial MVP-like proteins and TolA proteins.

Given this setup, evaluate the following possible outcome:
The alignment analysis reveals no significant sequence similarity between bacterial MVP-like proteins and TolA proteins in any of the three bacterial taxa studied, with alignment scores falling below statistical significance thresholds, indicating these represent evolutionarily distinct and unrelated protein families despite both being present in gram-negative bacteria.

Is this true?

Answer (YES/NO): NO